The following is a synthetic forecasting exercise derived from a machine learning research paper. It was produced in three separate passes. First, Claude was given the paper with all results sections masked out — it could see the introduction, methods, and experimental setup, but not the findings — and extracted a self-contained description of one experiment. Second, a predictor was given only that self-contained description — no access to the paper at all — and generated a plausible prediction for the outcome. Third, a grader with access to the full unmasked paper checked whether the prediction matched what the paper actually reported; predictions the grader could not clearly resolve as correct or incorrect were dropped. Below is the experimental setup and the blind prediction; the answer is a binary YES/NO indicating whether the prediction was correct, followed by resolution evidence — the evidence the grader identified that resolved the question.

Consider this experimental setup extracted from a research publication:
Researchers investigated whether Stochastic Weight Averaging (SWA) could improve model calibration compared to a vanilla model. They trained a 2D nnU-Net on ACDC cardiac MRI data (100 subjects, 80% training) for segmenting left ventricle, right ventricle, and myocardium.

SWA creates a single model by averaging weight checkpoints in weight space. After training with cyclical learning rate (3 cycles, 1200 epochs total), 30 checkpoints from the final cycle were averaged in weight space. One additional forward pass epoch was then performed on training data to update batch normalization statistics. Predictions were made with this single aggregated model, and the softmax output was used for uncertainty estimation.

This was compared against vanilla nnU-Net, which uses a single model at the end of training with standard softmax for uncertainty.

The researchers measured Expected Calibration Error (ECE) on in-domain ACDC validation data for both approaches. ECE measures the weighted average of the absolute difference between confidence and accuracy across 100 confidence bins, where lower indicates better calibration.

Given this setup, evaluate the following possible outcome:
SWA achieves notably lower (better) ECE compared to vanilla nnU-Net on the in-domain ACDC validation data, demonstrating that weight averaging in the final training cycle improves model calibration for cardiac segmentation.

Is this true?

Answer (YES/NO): NO